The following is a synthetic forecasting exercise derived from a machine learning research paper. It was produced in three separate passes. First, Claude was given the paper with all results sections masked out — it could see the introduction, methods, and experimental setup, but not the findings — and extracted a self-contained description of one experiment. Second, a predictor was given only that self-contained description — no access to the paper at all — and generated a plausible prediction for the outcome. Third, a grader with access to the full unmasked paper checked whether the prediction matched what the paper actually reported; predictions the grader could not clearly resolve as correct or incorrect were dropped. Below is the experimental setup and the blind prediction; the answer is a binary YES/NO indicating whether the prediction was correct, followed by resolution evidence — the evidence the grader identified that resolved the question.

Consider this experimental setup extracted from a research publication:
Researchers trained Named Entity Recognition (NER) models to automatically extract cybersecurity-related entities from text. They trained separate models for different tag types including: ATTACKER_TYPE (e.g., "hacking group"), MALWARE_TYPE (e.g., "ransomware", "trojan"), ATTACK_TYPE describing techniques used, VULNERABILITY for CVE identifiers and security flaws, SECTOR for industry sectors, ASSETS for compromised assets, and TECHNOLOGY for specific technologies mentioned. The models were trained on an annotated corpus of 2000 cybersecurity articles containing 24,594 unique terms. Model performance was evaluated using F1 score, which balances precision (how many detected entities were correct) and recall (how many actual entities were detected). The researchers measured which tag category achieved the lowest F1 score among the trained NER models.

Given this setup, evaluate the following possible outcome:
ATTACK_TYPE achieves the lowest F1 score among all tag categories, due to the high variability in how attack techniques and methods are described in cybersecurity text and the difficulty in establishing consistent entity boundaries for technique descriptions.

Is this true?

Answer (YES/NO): NO